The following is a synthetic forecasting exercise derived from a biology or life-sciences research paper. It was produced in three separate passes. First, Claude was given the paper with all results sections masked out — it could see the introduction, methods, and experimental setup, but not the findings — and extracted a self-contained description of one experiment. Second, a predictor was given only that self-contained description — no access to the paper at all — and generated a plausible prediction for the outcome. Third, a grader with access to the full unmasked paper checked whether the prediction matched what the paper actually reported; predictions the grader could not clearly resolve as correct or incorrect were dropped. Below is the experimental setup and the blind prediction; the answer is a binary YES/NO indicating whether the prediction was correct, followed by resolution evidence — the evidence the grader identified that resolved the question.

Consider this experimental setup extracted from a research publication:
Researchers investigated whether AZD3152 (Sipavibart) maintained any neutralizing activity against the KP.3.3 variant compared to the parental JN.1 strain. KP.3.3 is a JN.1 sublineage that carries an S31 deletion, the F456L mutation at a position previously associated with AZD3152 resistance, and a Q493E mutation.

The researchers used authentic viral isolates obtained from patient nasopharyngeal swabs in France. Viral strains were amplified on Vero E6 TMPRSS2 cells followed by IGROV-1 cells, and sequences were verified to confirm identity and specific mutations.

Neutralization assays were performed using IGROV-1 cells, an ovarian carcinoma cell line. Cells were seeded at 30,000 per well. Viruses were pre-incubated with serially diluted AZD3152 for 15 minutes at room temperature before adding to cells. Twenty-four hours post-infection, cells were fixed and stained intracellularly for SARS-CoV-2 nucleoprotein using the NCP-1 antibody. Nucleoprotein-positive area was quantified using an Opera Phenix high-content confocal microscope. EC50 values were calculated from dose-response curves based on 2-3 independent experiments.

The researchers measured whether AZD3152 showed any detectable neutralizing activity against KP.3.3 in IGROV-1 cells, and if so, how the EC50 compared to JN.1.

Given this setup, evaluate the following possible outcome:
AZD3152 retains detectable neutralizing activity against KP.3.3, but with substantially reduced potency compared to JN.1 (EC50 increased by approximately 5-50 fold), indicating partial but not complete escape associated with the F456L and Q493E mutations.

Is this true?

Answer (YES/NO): NO